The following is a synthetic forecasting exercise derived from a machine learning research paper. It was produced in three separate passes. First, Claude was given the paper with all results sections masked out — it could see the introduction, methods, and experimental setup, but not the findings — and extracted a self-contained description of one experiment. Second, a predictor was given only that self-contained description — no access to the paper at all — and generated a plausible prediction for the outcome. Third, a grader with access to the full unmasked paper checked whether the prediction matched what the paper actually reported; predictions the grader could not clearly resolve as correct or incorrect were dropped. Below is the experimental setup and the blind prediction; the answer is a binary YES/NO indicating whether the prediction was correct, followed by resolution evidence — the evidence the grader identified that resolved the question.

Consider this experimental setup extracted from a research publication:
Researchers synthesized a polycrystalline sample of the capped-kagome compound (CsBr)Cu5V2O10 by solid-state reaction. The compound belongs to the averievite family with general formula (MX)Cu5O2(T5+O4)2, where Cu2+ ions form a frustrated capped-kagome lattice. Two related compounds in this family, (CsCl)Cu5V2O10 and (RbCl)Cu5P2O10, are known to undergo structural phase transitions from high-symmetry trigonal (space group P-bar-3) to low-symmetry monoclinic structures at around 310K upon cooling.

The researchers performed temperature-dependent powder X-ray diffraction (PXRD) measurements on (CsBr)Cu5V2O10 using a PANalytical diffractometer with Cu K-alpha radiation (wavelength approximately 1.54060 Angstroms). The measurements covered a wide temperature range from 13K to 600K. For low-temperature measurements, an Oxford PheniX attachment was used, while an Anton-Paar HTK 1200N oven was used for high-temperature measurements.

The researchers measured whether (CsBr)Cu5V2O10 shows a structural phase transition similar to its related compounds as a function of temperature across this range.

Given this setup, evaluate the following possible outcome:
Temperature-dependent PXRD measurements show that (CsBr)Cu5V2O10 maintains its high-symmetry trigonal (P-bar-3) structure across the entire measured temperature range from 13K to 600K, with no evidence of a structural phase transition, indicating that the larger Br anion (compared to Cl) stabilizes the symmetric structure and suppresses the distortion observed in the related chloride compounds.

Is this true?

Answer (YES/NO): YES